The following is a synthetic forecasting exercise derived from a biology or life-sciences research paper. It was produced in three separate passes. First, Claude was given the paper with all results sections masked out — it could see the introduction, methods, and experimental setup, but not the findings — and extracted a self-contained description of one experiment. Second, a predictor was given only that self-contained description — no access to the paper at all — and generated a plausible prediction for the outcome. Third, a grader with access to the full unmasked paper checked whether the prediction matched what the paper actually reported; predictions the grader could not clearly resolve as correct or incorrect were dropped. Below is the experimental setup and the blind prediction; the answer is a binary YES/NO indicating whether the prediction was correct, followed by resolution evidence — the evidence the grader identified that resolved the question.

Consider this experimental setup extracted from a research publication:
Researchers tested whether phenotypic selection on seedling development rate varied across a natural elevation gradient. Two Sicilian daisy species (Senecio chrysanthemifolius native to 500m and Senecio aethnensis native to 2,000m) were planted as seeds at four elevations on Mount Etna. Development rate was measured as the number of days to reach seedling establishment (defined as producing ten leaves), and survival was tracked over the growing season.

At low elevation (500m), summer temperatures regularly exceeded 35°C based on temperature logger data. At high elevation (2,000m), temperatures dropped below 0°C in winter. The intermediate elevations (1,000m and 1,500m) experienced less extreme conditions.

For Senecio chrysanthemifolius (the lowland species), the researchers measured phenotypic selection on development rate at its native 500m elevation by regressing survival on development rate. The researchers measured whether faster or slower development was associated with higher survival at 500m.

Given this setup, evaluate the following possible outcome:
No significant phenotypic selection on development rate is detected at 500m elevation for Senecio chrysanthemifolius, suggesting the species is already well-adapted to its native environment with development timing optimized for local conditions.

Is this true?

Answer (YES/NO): NO